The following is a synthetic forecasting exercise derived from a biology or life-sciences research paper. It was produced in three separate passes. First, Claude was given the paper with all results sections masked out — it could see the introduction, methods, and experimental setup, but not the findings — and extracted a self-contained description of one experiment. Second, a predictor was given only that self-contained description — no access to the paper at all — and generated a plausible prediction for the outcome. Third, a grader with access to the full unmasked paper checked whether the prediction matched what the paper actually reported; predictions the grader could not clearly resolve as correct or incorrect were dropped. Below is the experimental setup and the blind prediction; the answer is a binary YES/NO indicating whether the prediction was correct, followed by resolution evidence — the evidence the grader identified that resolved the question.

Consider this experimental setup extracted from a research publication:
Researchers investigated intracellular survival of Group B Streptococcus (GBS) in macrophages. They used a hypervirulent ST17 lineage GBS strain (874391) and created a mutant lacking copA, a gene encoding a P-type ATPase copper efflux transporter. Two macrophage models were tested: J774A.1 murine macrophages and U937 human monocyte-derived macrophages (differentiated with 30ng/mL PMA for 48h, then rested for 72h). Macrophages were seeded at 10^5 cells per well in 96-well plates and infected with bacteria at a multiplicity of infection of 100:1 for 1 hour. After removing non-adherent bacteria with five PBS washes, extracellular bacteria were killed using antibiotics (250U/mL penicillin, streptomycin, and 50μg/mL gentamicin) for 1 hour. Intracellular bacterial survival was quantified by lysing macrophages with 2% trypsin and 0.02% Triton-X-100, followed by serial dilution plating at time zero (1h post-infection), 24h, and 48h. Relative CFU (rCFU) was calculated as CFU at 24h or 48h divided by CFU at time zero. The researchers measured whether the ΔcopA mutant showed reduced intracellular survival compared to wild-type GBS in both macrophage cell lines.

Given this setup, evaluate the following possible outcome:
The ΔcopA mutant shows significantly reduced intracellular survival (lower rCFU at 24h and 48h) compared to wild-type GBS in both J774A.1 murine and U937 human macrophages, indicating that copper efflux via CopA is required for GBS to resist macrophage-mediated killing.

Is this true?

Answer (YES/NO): NO